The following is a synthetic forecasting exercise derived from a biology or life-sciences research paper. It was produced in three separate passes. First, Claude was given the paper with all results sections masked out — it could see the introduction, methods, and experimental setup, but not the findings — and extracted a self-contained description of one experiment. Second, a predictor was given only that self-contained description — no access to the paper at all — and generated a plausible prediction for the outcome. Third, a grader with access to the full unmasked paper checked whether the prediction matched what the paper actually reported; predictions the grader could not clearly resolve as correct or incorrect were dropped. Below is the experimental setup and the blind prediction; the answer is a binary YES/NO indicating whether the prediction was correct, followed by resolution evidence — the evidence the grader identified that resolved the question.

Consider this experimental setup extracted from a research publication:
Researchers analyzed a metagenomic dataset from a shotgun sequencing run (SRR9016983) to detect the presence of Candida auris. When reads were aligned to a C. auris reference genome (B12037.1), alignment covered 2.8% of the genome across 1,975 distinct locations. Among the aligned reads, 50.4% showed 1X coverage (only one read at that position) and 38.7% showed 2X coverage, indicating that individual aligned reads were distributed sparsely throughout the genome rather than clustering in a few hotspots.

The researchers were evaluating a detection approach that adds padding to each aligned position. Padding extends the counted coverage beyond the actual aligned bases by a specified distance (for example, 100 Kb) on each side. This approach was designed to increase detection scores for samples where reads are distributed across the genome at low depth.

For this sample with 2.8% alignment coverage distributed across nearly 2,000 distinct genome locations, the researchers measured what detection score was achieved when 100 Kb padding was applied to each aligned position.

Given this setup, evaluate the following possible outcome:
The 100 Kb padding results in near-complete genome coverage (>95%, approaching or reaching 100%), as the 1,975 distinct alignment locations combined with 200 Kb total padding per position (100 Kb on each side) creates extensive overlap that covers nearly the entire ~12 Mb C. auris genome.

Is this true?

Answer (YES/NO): YES